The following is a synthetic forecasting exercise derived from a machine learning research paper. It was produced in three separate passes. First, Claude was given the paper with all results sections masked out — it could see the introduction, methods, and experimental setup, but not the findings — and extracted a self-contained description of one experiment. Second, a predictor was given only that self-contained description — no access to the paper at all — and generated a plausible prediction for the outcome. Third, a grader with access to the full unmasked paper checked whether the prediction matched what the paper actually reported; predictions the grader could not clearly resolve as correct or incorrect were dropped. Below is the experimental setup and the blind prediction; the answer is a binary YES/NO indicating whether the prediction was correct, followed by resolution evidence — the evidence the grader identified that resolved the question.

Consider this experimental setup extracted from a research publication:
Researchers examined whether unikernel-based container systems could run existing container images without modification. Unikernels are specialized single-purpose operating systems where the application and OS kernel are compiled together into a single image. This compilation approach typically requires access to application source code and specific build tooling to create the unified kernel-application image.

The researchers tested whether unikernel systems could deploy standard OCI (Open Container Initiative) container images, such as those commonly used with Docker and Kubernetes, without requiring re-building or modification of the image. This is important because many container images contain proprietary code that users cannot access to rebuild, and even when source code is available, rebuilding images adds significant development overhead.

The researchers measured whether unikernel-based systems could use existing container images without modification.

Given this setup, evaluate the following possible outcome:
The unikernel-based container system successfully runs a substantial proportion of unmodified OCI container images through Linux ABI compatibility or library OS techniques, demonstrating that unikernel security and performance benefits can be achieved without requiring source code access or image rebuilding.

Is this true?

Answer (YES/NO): NO